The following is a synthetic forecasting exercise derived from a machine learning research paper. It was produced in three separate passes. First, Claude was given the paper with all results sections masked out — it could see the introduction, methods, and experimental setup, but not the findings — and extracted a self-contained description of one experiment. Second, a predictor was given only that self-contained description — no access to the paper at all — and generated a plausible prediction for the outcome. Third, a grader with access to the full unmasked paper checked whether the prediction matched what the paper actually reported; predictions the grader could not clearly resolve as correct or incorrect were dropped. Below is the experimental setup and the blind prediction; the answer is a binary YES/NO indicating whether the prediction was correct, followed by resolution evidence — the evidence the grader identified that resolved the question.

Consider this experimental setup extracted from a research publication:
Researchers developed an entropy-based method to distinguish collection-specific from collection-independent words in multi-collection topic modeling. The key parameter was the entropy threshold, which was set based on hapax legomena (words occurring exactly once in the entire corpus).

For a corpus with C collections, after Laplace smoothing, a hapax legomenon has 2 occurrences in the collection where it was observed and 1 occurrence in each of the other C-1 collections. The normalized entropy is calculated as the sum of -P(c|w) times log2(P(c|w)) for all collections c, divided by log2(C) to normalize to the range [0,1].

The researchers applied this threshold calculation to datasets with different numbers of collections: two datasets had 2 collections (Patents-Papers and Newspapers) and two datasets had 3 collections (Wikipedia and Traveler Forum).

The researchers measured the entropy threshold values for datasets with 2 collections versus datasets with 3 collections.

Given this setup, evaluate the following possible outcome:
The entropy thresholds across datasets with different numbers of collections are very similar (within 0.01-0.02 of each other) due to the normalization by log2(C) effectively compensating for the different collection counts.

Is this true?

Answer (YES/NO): NO